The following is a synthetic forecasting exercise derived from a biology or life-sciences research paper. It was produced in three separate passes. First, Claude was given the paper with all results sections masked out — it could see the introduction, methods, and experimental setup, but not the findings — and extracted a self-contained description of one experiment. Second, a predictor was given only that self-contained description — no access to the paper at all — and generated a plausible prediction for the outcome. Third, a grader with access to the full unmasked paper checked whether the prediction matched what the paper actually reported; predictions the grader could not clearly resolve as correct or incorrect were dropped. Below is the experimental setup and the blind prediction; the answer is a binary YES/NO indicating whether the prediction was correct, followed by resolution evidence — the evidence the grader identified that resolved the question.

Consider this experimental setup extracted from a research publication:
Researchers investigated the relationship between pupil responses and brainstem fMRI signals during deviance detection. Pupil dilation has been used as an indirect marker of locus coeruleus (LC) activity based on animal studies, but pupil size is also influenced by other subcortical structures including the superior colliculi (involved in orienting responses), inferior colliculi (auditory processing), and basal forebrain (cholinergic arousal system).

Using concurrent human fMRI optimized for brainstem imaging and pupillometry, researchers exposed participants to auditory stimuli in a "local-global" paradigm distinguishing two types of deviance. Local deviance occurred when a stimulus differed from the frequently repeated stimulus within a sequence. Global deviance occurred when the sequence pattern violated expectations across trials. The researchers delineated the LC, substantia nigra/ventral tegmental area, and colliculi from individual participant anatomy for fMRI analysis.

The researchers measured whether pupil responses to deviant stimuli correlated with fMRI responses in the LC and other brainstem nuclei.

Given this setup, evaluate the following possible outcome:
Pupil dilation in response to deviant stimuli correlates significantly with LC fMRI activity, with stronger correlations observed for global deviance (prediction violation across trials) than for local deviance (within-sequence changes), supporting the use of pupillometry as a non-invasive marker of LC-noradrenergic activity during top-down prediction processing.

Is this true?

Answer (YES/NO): NO